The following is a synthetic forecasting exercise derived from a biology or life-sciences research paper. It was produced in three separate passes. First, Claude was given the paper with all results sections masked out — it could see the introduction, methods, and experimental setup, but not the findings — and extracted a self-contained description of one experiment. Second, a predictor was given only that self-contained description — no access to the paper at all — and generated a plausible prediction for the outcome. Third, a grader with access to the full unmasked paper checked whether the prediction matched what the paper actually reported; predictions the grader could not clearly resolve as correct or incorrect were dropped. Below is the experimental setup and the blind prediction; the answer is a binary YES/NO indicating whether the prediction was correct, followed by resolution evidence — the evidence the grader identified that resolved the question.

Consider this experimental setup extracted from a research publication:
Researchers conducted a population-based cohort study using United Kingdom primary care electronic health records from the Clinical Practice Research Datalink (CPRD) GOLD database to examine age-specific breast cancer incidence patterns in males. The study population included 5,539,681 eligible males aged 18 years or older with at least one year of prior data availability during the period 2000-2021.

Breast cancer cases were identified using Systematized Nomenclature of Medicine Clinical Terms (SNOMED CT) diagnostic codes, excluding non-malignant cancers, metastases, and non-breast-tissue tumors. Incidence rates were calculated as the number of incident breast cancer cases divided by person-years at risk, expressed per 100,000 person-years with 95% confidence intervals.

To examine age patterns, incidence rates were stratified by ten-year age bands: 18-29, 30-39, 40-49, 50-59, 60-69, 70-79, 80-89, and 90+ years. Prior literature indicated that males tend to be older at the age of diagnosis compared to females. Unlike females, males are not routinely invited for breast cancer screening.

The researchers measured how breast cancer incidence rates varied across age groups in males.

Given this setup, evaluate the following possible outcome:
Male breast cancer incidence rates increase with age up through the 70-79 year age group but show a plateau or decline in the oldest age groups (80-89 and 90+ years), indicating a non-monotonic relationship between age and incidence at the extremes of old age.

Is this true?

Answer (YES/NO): NO